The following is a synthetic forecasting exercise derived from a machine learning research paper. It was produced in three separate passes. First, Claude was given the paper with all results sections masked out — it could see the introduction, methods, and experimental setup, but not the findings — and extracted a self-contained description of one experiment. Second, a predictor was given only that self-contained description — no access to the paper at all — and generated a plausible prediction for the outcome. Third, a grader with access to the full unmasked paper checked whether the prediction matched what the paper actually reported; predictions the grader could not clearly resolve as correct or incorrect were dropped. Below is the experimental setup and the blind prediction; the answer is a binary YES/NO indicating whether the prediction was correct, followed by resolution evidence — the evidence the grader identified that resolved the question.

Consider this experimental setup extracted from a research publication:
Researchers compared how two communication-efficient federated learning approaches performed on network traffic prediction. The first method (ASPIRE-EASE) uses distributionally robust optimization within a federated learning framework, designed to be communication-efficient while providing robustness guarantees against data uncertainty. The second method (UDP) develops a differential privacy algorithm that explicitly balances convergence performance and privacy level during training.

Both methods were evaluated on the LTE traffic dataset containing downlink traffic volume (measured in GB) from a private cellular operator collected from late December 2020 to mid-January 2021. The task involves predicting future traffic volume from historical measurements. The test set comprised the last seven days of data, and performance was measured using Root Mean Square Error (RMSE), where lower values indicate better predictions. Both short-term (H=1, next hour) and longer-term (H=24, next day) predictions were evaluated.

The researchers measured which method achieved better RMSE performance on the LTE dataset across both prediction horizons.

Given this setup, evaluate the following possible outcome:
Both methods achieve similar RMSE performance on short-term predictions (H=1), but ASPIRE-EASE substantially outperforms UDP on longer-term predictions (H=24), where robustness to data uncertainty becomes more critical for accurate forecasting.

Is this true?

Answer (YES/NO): NO